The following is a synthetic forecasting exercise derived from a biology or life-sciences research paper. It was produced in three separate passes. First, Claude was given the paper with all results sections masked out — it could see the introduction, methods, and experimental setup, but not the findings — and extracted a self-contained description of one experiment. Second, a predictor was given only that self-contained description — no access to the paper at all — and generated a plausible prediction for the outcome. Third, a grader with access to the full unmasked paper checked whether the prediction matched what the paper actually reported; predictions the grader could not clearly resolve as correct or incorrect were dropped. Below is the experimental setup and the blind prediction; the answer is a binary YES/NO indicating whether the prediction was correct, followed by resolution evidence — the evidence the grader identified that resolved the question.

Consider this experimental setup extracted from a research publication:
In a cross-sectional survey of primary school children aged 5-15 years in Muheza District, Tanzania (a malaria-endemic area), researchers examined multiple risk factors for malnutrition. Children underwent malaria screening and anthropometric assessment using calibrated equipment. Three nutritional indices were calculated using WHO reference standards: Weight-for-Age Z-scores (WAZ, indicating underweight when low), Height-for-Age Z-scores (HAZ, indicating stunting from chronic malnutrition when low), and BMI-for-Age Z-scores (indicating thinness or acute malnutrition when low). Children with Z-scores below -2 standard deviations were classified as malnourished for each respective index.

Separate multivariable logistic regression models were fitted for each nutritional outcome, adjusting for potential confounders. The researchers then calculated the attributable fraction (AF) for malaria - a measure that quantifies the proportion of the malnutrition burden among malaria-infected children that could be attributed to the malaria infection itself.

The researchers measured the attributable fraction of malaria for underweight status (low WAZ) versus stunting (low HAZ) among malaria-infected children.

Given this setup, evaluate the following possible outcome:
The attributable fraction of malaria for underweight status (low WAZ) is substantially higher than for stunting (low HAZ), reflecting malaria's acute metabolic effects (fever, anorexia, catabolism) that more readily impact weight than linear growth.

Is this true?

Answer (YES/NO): NO